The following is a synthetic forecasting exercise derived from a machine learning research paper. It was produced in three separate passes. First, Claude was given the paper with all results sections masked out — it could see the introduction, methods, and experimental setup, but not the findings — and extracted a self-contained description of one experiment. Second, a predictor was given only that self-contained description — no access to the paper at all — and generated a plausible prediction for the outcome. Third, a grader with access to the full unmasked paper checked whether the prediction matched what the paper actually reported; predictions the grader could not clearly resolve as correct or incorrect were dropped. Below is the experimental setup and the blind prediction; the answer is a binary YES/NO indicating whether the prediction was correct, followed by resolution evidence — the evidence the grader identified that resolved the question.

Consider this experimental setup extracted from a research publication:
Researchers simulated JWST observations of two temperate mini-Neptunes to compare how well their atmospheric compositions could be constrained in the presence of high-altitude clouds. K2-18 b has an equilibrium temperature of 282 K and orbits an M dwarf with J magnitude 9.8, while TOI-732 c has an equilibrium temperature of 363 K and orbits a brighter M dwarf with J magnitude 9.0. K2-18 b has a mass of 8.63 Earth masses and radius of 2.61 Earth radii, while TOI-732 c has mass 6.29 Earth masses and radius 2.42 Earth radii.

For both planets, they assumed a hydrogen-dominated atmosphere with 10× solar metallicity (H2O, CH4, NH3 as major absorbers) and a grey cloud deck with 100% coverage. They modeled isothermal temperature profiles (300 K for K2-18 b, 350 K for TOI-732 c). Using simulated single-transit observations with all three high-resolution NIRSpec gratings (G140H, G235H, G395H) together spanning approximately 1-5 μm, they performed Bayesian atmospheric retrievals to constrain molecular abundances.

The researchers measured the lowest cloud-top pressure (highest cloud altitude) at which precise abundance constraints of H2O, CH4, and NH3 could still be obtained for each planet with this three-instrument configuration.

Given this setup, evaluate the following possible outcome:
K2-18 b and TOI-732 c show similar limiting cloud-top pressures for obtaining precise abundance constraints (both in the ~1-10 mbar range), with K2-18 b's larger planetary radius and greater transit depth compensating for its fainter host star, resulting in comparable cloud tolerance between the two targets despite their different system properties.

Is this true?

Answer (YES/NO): NO